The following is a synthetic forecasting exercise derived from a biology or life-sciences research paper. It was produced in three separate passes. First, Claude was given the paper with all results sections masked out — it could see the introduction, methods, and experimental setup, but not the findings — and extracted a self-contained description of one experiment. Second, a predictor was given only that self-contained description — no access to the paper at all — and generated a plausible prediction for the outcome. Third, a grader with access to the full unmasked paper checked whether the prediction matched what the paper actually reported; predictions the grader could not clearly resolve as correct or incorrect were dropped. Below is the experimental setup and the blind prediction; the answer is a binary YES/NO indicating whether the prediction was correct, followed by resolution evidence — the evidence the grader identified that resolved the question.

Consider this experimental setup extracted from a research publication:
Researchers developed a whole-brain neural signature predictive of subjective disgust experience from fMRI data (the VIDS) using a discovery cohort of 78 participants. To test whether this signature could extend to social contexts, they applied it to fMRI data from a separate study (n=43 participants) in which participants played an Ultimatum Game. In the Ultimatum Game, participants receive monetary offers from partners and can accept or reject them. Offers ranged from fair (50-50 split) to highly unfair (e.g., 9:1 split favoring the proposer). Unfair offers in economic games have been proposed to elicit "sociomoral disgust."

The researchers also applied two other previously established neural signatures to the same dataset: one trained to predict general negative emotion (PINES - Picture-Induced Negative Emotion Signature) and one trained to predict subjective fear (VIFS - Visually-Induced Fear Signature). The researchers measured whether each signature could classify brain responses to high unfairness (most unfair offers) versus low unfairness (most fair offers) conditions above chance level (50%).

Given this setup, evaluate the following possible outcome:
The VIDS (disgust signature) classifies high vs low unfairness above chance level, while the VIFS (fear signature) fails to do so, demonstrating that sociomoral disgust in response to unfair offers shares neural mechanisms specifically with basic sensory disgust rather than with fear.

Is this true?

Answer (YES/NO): YES